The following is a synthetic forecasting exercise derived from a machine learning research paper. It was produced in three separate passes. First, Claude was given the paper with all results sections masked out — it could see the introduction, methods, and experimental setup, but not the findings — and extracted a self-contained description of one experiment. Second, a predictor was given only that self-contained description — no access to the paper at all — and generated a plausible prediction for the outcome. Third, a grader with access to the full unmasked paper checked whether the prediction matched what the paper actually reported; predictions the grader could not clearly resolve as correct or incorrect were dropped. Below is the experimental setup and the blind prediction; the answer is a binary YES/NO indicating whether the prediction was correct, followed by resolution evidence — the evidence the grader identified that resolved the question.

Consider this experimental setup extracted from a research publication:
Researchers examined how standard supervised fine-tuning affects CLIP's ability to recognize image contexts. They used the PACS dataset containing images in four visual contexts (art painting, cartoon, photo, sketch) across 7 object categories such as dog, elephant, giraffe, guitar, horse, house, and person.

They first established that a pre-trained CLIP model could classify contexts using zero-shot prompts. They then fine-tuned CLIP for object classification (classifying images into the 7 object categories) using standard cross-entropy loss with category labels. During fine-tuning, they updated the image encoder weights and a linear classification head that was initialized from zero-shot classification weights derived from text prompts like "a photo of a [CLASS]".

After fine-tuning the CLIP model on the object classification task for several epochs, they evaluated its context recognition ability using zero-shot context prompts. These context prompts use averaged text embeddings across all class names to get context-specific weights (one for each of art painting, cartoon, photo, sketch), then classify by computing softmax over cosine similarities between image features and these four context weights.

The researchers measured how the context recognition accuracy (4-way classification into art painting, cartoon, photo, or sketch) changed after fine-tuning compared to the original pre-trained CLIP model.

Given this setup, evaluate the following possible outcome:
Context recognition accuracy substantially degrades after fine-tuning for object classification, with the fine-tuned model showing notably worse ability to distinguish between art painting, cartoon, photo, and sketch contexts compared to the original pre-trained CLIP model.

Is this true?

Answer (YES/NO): YES